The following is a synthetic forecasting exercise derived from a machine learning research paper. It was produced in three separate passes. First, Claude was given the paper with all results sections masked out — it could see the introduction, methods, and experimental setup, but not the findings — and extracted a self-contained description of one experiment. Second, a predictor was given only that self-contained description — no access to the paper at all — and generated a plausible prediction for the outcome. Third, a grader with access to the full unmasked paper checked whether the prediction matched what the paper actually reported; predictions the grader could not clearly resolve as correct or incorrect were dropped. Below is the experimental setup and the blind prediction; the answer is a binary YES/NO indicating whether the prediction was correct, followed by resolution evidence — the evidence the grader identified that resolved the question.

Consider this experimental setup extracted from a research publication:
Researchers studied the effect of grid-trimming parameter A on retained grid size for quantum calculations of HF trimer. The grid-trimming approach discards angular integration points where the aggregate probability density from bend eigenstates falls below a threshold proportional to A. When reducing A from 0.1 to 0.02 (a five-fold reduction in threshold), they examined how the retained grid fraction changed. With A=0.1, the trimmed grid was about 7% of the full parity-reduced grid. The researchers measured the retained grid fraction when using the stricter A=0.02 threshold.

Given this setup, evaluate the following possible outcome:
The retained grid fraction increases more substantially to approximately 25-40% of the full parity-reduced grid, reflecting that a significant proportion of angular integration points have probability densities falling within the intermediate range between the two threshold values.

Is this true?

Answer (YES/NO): NO